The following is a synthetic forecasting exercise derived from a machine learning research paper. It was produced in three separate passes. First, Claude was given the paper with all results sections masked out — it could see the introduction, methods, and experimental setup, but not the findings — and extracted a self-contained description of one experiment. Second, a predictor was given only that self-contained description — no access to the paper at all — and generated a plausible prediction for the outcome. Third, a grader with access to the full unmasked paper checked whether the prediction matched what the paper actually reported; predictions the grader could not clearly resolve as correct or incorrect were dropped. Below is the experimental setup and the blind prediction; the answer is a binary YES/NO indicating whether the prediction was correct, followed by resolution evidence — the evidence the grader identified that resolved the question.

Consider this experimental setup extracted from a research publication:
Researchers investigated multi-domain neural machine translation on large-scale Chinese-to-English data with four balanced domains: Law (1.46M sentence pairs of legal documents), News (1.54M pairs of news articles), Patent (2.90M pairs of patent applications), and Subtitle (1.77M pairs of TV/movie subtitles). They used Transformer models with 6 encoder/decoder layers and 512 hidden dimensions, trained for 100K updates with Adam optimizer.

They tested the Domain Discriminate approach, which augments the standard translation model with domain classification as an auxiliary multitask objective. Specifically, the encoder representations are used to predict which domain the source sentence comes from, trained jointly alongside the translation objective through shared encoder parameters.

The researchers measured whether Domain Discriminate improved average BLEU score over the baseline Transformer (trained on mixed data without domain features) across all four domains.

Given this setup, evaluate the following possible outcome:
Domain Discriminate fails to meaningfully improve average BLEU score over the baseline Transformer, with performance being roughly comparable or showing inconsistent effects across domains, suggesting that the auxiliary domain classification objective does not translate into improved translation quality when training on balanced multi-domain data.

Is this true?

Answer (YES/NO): YES